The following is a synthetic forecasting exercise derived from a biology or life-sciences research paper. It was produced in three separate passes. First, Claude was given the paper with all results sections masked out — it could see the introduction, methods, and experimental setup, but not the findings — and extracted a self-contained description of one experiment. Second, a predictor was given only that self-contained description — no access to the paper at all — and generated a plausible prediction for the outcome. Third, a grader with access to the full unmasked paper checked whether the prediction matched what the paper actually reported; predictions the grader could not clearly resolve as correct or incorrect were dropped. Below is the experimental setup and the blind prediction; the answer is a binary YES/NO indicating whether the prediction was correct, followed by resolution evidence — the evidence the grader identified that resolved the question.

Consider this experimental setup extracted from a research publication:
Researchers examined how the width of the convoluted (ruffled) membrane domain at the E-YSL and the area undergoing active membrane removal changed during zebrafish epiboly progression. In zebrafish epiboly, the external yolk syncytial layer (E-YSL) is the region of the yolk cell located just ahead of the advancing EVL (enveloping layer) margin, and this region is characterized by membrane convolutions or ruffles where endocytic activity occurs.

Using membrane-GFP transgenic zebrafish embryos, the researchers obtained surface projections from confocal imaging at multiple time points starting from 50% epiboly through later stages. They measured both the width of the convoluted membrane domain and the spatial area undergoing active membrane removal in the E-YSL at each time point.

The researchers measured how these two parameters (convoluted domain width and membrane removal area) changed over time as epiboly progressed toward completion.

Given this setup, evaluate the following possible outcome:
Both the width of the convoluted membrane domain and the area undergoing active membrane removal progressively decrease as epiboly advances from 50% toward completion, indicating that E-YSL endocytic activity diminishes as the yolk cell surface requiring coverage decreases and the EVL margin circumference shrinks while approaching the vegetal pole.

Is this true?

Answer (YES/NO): YES